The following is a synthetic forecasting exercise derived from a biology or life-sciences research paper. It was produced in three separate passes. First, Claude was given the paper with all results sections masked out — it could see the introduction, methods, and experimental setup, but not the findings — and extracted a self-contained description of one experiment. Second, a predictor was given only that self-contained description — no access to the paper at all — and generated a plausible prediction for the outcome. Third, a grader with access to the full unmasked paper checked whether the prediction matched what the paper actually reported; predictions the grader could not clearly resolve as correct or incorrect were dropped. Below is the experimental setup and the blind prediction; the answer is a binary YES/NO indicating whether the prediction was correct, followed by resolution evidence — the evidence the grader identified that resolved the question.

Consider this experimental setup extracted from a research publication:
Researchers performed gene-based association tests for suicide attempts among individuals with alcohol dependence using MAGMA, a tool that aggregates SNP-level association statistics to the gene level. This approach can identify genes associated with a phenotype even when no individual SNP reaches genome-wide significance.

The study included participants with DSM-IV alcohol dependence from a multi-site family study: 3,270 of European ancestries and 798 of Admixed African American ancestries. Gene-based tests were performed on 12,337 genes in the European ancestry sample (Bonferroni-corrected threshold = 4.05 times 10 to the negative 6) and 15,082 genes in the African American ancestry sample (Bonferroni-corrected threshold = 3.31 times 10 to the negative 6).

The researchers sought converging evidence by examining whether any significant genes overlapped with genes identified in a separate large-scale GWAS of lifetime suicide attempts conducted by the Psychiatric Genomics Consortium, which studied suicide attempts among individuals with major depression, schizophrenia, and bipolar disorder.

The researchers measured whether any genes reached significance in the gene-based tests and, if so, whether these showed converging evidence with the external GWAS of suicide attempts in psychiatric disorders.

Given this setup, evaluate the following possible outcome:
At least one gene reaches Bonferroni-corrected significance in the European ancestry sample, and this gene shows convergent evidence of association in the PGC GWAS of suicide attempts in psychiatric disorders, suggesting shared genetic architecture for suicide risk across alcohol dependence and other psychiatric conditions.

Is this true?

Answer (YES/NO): NO